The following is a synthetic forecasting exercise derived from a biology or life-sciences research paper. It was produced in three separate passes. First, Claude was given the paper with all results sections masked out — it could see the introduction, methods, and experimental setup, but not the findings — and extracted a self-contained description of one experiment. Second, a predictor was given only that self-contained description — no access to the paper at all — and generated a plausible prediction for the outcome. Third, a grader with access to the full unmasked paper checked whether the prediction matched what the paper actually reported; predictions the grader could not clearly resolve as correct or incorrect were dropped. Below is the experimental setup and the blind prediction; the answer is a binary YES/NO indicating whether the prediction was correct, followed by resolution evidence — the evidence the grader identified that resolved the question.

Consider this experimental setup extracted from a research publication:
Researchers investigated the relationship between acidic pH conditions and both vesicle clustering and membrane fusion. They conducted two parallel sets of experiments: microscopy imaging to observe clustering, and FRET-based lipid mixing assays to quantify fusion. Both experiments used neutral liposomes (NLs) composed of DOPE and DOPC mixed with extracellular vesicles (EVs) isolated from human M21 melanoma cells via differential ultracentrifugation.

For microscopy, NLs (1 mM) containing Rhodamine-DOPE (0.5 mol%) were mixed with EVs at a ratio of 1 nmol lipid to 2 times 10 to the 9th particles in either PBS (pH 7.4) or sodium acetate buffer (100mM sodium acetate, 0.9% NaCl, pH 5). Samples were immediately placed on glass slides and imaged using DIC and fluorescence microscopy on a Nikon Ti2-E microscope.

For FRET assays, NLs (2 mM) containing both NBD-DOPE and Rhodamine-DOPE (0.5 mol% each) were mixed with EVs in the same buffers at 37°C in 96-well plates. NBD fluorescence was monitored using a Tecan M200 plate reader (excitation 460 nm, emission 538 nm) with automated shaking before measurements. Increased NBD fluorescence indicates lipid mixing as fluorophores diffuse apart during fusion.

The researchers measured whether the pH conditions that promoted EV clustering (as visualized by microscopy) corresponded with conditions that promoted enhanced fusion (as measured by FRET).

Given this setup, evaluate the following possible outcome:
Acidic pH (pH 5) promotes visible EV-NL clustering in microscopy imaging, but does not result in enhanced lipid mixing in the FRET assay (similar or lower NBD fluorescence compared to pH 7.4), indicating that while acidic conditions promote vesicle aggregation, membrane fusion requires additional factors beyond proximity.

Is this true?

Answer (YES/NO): NO